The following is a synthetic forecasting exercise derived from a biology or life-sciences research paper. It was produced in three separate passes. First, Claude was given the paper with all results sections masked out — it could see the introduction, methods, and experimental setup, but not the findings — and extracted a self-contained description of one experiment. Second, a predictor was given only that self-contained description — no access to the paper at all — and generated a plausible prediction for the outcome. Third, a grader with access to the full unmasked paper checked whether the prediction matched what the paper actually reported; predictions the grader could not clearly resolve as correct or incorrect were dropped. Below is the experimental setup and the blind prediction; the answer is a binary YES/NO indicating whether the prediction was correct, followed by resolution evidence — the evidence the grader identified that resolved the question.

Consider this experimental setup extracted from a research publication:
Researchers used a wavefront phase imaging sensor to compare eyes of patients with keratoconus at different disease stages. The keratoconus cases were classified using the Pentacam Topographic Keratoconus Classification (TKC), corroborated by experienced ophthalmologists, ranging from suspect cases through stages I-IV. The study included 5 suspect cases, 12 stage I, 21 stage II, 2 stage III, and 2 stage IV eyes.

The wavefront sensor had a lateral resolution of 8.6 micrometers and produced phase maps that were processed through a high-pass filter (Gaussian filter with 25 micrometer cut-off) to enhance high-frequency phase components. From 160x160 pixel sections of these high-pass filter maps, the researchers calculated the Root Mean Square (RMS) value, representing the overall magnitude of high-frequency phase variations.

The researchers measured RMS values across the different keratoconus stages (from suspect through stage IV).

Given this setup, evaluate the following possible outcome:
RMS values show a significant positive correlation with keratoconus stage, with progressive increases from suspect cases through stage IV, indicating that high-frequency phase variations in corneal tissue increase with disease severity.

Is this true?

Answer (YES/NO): NO